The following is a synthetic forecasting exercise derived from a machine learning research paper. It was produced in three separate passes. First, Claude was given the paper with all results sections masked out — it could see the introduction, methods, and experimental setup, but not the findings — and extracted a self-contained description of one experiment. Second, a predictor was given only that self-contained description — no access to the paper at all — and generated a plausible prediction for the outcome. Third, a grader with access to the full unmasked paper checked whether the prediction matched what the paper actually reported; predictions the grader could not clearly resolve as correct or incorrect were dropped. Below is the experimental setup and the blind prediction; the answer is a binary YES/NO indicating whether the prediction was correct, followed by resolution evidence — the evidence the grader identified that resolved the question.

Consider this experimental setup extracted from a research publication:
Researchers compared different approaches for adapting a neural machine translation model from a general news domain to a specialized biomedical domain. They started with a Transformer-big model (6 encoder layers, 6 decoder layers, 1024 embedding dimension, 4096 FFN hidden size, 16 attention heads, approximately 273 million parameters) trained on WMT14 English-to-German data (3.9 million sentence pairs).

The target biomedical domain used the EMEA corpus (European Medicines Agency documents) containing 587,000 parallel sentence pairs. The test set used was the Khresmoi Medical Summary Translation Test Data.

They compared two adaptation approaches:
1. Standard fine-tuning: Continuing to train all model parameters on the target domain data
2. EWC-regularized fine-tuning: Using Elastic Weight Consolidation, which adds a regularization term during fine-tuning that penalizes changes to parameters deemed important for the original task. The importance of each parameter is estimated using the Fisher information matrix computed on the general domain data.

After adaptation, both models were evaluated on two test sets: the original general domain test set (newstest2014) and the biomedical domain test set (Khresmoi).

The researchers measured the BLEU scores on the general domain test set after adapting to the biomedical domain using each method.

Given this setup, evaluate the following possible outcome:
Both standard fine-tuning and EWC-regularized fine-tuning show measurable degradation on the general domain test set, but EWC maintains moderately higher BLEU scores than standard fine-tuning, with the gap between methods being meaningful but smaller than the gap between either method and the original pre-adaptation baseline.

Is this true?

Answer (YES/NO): NO